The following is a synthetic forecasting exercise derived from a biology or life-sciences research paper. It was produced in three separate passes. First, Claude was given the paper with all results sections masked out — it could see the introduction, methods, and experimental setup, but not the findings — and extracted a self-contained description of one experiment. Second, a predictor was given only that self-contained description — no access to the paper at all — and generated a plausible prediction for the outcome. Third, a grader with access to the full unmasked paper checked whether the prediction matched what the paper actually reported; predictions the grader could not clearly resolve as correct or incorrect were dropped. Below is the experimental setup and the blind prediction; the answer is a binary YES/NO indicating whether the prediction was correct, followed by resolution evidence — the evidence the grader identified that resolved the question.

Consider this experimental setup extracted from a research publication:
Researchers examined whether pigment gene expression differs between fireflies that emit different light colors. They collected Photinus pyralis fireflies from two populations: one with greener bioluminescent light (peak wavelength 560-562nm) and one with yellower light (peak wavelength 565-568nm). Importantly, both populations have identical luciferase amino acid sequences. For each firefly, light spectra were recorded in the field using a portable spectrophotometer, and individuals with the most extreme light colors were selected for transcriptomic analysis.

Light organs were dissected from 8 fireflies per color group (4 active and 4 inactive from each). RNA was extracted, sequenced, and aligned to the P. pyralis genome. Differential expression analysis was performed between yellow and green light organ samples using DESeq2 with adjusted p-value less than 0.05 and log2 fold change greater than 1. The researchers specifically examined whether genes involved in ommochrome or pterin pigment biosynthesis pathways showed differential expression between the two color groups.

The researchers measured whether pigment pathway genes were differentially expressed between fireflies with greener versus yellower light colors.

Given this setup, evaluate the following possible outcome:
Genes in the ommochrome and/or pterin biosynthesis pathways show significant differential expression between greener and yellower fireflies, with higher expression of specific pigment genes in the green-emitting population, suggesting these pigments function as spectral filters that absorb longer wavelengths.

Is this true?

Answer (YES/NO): NO